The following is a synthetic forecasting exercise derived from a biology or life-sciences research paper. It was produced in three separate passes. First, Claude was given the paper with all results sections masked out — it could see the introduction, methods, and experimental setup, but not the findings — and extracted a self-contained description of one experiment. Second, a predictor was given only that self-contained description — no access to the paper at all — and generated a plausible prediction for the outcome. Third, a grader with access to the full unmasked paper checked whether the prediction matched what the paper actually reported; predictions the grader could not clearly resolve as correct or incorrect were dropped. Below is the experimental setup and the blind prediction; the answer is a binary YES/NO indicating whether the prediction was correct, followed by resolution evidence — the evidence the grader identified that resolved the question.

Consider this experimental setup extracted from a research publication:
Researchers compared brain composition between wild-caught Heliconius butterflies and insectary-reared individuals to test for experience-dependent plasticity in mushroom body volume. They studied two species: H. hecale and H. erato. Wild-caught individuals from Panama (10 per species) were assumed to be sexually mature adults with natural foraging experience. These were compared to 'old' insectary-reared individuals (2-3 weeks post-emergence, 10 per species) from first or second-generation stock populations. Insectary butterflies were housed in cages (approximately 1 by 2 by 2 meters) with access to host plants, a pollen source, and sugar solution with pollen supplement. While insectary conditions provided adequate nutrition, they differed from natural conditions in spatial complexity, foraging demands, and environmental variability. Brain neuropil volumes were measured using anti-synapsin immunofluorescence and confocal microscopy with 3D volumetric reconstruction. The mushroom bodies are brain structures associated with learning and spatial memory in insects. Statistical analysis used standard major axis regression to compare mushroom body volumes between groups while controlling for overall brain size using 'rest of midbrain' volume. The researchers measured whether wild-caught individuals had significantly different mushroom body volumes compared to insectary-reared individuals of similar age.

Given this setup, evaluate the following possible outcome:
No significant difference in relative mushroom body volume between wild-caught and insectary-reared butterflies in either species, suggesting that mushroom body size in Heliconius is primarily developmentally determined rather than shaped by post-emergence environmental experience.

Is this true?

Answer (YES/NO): NO